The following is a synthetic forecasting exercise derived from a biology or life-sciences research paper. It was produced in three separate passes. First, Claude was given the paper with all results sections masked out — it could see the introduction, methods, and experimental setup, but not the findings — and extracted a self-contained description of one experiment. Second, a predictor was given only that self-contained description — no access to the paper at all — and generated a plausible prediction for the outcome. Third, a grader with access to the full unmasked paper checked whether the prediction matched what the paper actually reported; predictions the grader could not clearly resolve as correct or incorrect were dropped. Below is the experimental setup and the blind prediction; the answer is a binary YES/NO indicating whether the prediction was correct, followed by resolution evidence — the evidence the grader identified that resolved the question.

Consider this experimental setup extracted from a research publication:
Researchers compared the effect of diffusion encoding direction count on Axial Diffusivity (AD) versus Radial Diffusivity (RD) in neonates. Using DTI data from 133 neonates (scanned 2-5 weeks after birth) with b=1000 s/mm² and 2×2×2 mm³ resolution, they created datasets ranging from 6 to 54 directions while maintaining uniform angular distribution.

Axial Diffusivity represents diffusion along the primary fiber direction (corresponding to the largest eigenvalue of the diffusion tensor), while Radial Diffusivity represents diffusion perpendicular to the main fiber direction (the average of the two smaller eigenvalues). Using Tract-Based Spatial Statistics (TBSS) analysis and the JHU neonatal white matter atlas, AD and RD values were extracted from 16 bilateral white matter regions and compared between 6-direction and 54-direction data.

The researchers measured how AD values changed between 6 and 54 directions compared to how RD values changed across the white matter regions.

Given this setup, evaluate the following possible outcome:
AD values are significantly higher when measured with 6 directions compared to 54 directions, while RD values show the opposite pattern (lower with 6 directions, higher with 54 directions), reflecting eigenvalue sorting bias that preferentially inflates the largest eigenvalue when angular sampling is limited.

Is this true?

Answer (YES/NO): NO